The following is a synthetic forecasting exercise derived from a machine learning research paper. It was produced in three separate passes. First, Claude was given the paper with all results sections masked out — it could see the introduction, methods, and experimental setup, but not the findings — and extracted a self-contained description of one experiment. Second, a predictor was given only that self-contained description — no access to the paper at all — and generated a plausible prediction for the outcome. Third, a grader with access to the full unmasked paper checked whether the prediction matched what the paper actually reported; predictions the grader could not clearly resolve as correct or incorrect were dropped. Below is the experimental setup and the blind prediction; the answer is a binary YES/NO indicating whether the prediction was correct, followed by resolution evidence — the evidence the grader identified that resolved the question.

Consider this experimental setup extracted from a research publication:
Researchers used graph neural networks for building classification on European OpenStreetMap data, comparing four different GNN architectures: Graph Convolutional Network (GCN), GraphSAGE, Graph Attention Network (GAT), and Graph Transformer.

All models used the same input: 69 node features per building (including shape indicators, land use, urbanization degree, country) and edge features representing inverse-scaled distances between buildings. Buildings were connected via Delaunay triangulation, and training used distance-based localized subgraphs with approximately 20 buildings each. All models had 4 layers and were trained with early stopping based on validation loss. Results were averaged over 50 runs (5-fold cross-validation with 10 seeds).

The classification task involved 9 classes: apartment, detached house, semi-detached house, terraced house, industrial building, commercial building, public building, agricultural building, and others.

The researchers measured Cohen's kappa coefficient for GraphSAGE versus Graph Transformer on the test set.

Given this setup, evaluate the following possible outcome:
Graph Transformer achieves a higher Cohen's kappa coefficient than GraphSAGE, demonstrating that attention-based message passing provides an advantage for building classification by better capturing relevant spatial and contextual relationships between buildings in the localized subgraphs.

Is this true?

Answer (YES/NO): YES